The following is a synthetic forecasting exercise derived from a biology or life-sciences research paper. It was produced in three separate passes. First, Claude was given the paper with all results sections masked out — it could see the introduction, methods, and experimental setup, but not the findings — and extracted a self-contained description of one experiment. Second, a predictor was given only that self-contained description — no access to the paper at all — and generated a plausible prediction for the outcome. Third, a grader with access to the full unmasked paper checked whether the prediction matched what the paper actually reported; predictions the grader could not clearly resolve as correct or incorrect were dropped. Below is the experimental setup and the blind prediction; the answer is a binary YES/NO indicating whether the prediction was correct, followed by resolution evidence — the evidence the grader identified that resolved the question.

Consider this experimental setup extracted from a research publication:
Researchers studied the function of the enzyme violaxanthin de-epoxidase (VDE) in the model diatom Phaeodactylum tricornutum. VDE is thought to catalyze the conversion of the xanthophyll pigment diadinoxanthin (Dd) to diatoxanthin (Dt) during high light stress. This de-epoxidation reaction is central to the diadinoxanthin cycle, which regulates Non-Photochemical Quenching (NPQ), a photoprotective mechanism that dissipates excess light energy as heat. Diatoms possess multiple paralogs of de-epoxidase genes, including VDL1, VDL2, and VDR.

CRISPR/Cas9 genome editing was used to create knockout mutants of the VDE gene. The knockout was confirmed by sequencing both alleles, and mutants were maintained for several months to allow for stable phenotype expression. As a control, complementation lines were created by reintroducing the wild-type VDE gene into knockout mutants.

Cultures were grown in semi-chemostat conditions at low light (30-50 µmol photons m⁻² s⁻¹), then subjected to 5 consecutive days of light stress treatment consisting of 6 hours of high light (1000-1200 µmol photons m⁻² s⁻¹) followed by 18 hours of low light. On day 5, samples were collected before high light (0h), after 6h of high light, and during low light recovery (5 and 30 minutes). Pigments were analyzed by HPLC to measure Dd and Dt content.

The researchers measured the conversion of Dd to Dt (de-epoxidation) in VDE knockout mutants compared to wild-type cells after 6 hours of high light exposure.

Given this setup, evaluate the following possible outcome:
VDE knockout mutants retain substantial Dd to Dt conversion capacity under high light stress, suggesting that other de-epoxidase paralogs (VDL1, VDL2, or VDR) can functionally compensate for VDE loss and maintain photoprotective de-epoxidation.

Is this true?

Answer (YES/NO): NO